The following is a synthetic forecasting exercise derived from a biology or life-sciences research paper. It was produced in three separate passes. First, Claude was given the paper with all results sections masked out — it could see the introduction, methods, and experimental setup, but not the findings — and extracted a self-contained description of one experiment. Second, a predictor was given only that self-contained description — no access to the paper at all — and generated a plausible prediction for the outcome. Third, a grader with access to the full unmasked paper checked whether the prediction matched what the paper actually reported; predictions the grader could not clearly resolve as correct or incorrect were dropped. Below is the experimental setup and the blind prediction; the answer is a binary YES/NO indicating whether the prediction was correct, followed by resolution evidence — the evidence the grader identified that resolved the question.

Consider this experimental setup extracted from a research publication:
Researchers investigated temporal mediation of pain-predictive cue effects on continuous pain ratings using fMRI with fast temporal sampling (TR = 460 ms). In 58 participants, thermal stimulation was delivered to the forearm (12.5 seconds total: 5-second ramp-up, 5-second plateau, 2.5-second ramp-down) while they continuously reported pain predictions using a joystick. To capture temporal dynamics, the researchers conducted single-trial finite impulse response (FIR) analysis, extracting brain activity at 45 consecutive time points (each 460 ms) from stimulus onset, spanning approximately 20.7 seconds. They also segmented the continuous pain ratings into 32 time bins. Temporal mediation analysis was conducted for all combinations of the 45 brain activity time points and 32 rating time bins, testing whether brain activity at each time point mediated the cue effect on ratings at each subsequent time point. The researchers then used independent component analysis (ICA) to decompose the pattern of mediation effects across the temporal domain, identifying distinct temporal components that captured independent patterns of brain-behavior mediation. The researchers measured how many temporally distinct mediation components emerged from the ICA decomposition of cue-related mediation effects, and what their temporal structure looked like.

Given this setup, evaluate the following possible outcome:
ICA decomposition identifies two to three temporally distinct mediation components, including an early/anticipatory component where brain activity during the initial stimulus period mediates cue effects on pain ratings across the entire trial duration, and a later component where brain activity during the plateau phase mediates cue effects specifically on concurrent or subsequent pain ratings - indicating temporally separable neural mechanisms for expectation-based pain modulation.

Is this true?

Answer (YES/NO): NO